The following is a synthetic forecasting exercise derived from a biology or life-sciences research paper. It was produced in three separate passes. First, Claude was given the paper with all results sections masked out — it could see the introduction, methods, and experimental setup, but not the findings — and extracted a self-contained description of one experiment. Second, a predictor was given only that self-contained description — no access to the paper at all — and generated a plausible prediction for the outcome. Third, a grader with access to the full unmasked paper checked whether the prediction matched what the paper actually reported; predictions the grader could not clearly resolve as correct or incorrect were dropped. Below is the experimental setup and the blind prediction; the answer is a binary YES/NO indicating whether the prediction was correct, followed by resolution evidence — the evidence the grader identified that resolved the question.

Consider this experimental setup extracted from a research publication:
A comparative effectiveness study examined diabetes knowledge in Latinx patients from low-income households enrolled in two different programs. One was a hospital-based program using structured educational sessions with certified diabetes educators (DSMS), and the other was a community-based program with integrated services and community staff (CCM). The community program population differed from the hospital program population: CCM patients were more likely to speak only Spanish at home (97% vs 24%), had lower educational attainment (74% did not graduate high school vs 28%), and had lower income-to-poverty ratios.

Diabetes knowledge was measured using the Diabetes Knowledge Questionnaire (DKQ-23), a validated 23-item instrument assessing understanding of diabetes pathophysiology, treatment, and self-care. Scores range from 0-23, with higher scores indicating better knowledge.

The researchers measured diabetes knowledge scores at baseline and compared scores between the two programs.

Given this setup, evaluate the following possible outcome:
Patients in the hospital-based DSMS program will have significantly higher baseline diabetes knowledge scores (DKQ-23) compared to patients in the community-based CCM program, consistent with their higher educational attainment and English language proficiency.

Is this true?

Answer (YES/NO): YES